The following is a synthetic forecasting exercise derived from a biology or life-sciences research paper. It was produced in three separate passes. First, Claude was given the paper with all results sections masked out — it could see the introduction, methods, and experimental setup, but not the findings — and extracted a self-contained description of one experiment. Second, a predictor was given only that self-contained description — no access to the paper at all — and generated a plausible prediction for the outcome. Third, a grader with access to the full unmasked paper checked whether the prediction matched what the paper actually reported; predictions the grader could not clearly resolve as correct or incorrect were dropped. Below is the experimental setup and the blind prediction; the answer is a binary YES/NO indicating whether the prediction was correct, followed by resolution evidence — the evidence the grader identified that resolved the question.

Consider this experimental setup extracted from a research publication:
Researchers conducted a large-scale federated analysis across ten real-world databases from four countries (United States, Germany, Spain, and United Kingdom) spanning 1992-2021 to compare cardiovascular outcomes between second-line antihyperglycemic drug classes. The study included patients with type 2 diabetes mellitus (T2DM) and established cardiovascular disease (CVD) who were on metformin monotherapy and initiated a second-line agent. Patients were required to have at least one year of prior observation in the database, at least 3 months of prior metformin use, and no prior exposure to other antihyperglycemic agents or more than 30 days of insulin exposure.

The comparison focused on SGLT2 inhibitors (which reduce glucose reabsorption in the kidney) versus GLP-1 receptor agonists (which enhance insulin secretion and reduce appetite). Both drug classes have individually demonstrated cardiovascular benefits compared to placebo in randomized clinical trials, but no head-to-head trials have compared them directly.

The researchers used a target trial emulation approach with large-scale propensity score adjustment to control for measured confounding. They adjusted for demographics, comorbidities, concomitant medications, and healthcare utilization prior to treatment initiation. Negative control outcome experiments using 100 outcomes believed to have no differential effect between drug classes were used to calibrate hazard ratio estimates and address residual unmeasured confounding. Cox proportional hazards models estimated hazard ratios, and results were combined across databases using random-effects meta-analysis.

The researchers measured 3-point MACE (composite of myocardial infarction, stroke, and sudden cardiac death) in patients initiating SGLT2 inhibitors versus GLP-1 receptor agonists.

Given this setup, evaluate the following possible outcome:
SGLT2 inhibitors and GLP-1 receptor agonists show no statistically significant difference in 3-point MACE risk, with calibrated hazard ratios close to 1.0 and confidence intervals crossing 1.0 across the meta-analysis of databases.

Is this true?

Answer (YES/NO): YES